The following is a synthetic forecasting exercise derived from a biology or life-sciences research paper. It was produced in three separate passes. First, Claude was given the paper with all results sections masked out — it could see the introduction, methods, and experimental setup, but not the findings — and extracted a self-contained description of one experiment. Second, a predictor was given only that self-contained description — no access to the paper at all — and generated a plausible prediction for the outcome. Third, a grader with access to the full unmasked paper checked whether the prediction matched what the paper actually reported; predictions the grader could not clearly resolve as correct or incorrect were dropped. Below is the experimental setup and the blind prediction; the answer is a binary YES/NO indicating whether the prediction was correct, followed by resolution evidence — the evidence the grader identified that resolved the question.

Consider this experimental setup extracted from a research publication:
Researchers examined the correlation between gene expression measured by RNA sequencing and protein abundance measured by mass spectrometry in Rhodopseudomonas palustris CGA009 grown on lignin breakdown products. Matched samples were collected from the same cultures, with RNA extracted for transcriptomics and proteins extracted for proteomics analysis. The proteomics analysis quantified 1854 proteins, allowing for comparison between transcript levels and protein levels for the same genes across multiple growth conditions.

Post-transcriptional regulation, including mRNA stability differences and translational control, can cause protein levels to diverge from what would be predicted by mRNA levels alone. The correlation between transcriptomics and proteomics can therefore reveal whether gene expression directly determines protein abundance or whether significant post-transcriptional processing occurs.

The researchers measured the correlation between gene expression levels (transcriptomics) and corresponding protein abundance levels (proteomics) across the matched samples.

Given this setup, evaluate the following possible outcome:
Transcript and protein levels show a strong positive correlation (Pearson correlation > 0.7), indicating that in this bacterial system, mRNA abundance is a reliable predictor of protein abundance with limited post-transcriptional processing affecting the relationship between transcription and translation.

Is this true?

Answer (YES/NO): NO